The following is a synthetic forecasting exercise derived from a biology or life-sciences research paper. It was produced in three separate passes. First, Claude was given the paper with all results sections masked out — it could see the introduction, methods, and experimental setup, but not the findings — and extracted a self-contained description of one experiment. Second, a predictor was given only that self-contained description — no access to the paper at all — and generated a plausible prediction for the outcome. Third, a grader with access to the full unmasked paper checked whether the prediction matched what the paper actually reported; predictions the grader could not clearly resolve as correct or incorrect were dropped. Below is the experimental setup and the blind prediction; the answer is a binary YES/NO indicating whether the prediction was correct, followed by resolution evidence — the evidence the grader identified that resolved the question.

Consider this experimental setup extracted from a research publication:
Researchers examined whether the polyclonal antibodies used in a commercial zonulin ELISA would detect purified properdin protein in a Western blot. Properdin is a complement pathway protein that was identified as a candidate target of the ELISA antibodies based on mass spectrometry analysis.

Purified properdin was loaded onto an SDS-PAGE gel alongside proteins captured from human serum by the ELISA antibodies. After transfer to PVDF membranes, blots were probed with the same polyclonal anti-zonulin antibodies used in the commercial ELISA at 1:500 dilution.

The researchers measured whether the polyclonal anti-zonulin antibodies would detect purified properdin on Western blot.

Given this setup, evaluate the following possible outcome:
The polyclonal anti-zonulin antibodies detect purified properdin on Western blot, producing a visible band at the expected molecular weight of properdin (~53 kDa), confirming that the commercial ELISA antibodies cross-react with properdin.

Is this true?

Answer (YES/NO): YES